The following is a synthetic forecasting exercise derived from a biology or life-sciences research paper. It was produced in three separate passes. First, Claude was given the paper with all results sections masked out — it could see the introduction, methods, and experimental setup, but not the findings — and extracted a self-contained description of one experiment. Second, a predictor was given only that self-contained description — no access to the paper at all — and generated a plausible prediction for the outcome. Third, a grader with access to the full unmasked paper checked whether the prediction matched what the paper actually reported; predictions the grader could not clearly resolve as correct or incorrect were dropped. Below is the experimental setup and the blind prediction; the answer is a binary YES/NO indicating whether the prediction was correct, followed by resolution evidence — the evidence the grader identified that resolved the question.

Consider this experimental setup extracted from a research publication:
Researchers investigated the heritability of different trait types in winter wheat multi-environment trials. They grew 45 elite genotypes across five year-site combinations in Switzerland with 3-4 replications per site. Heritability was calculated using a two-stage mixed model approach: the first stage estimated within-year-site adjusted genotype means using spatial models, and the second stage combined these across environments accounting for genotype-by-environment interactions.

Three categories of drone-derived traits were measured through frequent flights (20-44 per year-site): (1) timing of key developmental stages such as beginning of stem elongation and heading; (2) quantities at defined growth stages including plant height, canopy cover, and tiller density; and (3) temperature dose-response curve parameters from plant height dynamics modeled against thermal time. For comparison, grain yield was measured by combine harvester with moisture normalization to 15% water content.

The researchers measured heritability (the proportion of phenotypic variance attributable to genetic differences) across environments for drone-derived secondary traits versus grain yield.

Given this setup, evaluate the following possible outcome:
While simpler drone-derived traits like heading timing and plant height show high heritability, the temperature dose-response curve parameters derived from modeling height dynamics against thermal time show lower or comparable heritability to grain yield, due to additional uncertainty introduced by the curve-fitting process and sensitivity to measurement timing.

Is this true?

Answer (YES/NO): NO